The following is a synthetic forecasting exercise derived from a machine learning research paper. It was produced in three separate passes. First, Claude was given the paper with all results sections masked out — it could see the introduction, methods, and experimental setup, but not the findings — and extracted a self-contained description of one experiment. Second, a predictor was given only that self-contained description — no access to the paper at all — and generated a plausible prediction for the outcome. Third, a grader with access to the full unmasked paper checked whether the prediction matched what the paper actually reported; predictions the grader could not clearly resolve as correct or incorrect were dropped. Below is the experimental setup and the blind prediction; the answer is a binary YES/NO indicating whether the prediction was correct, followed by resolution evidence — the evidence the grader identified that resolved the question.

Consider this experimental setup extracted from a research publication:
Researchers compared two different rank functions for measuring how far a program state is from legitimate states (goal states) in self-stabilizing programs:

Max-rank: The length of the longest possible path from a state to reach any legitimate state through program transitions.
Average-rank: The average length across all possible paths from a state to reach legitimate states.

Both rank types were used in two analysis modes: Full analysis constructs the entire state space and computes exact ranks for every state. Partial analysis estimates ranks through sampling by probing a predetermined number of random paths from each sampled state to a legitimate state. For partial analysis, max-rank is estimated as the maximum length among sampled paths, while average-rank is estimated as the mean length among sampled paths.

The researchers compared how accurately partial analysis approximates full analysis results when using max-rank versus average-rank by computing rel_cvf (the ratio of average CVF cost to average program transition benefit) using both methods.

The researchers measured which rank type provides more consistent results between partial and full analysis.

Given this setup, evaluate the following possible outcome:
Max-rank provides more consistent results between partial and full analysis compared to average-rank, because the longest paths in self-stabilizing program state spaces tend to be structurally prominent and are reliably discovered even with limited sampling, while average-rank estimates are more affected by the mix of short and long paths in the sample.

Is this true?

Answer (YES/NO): NO